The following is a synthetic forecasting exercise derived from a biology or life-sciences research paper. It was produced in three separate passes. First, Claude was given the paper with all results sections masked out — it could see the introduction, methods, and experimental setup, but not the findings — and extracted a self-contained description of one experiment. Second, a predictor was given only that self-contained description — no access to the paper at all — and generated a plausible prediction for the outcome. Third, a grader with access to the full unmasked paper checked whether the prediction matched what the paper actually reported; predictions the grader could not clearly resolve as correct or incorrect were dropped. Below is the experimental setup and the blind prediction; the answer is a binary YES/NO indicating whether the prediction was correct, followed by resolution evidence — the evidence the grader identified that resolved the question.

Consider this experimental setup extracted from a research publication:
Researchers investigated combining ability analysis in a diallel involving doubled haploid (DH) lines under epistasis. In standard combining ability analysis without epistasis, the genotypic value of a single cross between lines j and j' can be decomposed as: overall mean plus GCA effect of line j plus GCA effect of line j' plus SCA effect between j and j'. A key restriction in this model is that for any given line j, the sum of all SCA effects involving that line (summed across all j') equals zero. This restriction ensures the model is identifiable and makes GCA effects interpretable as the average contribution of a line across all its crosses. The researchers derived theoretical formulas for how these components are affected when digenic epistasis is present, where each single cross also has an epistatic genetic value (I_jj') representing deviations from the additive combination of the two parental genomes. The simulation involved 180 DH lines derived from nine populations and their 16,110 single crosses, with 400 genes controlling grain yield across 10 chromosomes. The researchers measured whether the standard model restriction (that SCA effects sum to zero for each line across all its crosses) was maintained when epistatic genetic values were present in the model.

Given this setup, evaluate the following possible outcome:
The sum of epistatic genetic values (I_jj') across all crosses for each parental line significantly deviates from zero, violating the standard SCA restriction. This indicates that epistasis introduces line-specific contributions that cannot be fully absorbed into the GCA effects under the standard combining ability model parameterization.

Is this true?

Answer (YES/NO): YES